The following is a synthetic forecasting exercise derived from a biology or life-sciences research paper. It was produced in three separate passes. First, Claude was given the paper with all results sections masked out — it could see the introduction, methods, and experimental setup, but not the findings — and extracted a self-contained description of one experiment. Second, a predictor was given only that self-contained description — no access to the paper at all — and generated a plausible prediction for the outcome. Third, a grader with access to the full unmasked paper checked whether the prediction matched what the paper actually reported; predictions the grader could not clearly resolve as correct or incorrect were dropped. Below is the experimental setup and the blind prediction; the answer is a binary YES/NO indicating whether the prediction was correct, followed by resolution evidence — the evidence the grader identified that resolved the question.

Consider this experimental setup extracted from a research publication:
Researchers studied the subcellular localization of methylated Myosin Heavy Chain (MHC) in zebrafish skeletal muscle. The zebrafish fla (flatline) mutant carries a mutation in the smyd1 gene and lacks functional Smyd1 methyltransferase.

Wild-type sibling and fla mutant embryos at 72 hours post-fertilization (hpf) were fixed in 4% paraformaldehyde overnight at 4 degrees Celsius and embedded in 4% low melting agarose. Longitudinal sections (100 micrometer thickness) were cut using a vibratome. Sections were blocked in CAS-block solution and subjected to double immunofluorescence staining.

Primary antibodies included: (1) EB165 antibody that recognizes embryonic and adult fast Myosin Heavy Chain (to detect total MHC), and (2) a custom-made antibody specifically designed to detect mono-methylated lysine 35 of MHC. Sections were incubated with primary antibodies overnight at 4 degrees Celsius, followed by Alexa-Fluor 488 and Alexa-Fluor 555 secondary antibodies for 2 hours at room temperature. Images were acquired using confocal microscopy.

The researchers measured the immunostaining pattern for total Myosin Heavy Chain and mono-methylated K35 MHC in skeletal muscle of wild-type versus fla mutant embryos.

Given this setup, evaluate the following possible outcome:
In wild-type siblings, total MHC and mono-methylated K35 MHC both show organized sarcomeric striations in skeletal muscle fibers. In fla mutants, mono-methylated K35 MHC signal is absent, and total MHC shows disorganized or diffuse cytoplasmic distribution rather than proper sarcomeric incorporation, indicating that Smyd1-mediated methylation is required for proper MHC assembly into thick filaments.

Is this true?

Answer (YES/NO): NO